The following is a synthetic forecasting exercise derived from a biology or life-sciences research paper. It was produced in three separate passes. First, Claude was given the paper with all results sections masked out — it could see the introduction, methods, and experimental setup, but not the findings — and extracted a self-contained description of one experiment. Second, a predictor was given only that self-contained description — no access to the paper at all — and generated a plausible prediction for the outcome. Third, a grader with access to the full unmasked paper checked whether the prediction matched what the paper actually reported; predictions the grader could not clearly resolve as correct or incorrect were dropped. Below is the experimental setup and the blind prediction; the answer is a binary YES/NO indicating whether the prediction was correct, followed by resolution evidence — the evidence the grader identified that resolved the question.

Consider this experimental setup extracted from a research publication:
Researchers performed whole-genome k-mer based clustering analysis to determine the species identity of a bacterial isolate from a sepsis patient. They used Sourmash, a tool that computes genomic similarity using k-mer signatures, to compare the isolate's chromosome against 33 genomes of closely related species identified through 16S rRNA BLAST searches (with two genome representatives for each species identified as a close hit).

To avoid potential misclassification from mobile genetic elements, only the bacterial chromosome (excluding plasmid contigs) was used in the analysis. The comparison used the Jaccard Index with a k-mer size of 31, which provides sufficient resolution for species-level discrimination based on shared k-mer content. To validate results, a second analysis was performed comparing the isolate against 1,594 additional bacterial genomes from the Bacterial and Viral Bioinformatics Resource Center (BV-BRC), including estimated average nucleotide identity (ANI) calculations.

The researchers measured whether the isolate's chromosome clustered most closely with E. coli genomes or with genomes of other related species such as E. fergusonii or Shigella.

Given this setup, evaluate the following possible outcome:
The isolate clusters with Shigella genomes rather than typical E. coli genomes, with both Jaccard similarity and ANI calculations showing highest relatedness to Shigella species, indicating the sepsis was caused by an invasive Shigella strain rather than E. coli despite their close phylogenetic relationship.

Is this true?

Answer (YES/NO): NO